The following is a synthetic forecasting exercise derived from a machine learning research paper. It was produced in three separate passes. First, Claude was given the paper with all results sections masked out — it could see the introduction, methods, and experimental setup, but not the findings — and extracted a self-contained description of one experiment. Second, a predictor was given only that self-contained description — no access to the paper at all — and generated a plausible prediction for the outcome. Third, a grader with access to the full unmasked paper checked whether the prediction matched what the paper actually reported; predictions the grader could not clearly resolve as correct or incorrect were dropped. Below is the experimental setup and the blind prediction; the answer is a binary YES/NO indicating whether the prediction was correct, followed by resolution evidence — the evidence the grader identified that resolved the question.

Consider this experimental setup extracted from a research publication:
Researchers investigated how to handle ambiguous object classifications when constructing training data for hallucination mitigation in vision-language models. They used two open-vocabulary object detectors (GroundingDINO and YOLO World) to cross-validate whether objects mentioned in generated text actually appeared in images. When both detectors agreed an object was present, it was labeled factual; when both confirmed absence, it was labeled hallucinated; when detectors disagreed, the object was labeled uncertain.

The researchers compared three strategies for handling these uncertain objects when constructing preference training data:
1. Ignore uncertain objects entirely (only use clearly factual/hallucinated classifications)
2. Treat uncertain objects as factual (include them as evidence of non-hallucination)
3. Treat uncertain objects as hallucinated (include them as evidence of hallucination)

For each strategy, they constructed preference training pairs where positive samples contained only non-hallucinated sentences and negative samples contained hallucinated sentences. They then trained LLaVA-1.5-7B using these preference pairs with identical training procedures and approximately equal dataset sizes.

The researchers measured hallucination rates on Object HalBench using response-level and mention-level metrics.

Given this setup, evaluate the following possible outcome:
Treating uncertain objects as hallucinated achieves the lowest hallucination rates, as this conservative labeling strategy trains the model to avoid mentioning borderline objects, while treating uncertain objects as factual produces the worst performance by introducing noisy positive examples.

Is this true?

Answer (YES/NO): NO